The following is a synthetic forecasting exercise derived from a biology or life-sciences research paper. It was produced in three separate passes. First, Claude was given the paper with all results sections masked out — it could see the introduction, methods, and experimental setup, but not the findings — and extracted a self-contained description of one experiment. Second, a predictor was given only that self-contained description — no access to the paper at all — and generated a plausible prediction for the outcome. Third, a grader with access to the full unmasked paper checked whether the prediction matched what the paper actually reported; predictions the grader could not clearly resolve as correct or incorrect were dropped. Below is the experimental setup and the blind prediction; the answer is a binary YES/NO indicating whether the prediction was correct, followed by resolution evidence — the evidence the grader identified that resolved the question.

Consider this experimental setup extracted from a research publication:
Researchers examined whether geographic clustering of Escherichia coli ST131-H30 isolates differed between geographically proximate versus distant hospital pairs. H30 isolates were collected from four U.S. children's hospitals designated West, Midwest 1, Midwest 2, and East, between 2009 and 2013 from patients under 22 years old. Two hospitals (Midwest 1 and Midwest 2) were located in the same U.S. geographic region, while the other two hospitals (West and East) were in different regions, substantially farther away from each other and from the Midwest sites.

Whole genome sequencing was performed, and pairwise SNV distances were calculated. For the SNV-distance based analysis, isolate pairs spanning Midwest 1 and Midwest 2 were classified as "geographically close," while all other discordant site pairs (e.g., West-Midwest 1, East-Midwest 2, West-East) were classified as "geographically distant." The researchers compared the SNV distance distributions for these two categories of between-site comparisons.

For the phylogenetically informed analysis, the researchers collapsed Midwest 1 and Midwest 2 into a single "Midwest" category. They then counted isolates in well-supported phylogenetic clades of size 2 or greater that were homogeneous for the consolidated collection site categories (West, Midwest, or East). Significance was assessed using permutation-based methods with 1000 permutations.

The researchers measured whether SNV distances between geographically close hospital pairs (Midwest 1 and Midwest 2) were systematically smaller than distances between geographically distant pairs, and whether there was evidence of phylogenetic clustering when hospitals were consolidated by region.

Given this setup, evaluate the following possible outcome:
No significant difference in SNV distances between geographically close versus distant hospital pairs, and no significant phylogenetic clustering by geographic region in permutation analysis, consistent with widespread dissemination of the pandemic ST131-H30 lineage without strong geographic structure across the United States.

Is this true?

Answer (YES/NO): YES